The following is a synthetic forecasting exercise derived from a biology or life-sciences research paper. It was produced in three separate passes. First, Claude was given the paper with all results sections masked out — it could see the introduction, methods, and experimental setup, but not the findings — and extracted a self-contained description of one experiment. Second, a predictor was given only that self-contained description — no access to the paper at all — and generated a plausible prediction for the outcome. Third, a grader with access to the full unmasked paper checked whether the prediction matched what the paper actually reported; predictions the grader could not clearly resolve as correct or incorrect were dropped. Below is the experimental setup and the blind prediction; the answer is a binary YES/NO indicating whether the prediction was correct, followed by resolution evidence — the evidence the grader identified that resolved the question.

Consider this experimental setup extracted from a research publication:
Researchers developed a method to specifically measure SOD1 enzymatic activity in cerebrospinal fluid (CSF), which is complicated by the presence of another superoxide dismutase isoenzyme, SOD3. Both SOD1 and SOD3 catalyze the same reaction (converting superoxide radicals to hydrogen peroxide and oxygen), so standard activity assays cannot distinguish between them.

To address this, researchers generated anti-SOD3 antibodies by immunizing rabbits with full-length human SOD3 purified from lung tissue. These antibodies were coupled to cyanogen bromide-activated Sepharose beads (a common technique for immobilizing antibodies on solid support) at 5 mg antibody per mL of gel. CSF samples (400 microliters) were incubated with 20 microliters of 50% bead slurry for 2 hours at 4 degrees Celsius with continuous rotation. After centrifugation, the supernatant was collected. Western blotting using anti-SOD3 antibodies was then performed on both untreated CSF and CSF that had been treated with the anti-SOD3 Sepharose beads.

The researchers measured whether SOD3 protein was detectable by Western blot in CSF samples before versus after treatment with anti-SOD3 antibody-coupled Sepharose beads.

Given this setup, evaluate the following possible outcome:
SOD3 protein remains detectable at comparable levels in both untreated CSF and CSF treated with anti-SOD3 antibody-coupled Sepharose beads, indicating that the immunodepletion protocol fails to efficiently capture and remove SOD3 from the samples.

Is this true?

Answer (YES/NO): NO